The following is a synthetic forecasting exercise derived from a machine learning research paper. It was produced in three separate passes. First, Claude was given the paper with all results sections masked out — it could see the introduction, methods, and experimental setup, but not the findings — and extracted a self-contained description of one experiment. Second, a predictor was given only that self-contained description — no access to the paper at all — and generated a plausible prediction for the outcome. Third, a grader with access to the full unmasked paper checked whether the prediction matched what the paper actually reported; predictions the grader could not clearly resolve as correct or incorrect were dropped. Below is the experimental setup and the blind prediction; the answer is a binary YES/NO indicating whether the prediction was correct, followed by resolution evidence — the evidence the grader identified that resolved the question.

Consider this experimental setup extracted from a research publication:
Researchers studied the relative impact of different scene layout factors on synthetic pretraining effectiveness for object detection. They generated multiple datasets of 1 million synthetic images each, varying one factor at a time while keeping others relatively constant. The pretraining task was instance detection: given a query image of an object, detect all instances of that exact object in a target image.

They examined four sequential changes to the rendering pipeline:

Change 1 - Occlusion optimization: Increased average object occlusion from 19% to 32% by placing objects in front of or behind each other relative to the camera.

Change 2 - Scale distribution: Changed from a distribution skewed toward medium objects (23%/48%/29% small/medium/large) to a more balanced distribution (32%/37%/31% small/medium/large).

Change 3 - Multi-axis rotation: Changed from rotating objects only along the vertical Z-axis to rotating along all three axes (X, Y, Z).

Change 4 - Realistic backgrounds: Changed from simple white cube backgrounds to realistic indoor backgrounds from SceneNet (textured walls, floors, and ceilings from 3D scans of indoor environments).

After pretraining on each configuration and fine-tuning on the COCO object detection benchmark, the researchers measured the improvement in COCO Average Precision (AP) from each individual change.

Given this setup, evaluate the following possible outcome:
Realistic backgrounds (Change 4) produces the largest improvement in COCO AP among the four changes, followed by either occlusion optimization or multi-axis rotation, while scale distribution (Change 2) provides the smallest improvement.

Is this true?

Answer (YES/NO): NO